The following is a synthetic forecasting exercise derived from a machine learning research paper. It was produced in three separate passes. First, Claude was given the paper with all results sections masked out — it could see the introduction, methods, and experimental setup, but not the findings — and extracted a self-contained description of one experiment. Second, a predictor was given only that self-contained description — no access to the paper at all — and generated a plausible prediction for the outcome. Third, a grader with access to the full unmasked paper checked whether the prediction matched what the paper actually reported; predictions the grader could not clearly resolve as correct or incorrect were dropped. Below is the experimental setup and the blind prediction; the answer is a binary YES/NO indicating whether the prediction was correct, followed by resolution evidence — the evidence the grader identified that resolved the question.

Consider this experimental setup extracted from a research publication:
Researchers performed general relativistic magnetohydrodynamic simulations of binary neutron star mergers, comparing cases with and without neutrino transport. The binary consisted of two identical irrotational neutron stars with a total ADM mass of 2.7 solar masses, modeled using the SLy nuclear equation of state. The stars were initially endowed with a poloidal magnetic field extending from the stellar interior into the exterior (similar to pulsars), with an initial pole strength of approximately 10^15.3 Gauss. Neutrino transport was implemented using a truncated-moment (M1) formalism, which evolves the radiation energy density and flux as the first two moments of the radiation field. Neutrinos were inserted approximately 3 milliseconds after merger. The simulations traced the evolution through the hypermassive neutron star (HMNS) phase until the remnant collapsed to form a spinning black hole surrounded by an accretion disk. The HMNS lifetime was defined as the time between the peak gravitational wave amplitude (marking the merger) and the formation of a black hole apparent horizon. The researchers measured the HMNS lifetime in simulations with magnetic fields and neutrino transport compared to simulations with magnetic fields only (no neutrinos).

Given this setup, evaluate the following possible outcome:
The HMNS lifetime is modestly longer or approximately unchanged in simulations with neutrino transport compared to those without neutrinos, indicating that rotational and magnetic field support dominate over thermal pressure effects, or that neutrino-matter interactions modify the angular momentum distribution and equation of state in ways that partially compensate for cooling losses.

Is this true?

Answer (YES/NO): NO